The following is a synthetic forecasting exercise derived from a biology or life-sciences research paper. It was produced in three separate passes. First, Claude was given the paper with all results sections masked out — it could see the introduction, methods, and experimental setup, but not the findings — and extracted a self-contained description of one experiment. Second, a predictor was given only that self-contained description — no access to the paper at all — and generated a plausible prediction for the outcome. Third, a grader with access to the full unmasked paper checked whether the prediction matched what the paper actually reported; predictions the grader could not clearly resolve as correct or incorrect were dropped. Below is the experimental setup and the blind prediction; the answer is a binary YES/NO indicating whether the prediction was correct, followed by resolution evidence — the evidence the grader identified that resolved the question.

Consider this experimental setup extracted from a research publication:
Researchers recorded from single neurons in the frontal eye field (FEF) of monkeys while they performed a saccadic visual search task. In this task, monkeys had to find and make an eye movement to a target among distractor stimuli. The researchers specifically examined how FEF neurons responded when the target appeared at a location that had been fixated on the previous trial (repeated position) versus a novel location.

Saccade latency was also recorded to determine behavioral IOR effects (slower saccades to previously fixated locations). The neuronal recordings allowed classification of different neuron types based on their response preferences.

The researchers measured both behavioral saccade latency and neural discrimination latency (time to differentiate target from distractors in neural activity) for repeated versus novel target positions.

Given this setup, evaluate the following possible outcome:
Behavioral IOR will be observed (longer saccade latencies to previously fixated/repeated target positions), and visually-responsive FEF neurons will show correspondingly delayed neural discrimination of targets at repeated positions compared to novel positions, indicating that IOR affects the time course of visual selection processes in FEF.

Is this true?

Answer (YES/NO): YES